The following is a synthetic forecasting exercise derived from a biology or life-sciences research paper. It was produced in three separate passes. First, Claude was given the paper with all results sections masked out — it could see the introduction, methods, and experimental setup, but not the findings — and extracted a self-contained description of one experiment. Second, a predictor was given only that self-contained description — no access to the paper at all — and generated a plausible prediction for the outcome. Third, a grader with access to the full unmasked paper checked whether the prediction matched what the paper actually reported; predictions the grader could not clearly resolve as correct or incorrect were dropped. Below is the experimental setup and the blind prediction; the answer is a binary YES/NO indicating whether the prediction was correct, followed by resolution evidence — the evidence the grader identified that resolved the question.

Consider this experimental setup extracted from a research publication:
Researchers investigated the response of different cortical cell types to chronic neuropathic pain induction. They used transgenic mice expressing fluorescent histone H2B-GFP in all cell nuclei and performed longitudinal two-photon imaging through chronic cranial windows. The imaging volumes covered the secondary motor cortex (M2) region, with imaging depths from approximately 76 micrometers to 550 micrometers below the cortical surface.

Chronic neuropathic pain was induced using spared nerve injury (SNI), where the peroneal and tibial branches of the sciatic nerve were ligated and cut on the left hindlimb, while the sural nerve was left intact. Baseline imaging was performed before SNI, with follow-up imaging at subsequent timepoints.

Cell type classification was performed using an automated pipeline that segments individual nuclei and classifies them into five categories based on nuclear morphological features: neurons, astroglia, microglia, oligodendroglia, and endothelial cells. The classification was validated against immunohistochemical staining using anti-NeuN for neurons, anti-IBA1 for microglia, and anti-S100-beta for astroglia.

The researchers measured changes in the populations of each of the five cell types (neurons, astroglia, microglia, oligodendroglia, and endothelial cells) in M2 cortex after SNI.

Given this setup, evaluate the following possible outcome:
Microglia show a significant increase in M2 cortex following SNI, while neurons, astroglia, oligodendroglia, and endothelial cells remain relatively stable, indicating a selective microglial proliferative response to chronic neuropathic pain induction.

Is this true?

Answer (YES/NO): NO